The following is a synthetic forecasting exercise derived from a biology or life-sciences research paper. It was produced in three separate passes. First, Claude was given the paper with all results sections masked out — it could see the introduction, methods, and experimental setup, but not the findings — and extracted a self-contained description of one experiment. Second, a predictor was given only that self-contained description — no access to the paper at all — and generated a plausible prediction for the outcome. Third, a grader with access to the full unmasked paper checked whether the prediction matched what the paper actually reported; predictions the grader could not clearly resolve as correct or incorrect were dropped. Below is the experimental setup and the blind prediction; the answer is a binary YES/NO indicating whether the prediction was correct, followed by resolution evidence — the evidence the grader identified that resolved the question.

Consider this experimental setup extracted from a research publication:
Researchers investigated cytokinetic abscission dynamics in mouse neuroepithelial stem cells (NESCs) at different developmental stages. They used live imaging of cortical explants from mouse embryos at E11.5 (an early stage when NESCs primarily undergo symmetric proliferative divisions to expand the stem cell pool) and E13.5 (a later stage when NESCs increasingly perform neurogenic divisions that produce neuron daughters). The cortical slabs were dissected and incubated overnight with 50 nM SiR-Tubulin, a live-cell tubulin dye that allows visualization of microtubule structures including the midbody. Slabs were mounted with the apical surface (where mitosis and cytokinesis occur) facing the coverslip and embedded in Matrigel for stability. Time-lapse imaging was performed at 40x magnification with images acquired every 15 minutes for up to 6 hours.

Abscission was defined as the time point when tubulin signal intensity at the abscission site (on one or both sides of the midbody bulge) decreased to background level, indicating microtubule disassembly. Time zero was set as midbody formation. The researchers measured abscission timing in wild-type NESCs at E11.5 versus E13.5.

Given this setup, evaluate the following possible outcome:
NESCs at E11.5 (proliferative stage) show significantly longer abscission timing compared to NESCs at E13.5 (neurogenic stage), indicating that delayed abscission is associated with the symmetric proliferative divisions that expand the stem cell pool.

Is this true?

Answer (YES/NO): NO